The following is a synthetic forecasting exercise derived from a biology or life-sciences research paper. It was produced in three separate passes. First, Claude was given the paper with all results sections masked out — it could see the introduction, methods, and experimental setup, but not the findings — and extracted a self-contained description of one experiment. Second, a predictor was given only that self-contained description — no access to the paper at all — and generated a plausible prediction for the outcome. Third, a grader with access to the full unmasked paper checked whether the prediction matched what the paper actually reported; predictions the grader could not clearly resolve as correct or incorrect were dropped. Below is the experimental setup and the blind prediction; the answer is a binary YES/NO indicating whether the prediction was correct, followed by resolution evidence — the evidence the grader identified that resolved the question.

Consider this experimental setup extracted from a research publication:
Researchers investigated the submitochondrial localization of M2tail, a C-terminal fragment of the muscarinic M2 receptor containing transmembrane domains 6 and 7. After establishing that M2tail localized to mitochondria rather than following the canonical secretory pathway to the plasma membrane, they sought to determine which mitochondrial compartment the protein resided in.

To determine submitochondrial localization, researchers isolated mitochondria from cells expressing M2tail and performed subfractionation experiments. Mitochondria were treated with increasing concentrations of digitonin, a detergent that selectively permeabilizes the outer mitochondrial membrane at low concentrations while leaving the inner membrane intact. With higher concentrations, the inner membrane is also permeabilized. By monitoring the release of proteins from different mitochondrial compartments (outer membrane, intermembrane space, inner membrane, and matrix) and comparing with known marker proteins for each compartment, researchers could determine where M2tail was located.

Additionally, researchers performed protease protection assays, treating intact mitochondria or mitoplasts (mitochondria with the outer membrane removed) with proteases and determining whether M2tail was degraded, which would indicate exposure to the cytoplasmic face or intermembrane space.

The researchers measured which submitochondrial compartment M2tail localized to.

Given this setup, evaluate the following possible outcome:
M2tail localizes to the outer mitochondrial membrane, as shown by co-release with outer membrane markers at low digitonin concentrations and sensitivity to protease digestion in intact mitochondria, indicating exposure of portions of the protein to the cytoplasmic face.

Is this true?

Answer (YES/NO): NO